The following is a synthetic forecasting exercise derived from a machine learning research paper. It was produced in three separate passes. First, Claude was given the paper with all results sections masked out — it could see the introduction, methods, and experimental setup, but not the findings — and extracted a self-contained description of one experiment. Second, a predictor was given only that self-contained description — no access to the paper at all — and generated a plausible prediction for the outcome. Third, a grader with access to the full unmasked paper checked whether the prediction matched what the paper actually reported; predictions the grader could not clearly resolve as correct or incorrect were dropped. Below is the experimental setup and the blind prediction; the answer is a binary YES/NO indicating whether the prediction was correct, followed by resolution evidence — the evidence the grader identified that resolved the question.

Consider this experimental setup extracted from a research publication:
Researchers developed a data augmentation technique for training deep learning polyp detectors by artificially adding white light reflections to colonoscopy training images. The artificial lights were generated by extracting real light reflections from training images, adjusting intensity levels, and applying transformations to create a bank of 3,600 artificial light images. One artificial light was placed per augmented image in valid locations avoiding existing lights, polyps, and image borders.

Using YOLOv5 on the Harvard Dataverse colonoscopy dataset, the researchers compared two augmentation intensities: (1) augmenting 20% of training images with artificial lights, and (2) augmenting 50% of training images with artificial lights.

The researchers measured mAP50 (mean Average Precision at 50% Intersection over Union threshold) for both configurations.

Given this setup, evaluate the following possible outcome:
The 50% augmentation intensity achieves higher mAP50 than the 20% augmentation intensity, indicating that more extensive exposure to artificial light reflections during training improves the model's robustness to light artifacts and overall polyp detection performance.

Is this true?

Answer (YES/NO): NO